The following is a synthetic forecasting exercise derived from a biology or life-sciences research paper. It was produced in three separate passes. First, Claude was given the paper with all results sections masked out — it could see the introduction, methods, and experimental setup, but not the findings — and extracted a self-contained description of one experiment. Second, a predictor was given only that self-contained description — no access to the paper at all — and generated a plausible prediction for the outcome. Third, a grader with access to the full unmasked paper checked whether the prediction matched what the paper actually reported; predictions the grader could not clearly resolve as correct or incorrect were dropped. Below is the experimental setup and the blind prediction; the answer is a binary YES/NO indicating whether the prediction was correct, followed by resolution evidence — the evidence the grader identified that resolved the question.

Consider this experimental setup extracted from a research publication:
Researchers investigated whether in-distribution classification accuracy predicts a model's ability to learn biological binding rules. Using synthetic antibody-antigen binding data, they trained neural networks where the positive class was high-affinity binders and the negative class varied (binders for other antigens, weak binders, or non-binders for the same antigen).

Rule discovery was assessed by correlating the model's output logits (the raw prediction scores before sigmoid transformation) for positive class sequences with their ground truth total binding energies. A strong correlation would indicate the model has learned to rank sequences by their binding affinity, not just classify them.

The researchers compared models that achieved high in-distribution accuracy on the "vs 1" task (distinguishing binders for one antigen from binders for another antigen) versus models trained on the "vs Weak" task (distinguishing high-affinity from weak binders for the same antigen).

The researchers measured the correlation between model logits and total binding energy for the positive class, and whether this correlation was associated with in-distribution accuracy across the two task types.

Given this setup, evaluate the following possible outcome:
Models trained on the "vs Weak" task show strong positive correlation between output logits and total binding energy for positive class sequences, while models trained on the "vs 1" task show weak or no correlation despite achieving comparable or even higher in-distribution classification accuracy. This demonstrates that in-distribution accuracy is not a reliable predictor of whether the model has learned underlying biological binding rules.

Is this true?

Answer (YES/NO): NO